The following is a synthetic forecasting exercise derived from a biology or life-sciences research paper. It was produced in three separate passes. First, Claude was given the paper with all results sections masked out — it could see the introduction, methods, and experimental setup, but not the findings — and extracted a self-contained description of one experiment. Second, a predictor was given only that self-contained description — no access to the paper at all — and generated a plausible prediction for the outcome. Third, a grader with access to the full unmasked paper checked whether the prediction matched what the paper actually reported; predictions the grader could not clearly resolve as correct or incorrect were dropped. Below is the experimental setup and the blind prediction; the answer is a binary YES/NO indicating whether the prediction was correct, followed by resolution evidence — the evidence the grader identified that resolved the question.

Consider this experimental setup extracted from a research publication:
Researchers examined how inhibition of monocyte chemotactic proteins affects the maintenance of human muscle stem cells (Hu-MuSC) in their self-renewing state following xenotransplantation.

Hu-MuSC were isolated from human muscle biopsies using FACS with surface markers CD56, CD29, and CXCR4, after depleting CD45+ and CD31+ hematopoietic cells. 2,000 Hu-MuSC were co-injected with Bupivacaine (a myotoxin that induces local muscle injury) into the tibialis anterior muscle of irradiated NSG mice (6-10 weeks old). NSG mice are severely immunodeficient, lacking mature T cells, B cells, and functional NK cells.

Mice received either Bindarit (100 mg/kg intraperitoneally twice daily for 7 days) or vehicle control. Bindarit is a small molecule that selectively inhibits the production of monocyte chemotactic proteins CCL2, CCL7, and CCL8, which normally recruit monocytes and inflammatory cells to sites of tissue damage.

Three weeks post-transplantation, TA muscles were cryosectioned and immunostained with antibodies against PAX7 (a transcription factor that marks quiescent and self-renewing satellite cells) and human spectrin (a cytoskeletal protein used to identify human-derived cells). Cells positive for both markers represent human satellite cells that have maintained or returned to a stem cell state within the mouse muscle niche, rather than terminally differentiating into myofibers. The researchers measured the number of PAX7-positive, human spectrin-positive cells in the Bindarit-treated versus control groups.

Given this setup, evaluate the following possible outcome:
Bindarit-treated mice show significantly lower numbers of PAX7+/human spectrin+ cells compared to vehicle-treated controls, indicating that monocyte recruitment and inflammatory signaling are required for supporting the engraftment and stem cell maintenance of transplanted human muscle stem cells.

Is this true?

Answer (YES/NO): NO